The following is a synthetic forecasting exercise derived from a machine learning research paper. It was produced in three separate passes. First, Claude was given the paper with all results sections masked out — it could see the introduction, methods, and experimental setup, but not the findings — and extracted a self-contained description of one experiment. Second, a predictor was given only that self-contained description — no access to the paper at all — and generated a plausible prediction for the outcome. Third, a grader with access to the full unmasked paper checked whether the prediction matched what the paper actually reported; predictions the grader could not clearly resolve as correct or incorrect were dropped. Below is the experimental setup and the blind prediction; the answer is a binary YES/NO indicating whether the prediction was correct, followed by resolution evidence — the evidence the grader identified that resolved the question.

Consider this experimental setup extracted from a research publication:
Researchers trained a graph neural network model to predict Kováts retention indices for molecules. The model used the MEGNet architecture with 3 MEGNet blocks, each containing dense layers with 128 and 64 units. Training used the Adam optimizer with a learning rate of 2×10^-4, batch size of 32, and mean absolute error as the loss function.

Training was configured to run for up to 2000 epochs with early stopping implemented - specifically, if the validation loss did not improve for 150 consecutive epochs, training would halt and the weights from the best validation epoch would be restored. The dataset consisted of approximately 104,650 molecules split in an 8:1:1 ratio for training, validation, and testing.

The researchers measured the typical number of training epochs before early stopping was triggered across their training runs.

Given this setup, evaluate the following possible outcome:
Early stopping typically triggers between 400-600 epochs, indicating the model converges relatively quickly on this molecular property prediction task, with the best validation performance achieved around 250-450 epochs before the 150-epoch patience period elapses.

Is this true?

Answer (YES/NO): NO